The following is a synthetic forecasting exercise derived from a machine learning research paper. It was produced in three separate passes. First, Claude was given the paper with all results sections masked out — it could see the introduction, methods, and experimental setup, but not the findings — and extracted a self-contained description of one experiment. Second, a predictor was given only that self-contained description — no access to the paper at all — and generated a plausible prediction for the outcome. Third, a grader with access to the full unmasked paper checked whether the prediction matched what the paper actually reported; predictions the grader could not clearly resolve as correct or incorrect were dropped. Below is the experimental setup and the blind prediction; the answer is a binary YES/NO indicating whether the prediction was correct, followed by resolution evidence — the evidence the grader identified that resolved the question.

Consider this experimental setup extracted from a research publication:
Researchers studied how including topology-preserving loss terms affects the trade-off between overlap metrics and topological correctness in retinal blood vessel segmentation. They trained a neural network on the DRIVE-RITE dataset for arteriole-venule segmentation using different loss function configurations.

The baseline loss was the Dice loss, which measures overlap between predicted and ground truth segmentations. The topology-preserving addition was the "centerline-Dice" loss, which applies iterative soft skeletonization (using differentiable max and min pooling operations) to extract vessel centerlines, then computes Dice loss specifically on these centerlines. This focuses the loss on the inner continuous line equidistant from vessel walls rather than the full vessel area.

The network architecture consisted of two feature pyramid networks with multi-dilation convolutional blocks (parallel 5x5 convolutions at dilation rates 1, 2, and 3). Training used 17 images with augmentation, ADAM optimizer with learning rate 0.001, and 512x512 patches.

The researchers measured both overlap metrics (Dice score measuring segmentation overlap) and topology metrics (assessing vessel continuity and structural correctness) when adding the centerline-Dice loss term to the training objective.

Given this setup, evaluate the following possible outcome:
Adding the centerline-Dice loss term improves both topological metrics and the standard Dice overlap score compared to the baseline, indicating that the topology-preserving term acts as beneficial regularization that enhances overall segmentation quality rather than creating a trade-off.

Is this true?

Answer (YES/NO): NO